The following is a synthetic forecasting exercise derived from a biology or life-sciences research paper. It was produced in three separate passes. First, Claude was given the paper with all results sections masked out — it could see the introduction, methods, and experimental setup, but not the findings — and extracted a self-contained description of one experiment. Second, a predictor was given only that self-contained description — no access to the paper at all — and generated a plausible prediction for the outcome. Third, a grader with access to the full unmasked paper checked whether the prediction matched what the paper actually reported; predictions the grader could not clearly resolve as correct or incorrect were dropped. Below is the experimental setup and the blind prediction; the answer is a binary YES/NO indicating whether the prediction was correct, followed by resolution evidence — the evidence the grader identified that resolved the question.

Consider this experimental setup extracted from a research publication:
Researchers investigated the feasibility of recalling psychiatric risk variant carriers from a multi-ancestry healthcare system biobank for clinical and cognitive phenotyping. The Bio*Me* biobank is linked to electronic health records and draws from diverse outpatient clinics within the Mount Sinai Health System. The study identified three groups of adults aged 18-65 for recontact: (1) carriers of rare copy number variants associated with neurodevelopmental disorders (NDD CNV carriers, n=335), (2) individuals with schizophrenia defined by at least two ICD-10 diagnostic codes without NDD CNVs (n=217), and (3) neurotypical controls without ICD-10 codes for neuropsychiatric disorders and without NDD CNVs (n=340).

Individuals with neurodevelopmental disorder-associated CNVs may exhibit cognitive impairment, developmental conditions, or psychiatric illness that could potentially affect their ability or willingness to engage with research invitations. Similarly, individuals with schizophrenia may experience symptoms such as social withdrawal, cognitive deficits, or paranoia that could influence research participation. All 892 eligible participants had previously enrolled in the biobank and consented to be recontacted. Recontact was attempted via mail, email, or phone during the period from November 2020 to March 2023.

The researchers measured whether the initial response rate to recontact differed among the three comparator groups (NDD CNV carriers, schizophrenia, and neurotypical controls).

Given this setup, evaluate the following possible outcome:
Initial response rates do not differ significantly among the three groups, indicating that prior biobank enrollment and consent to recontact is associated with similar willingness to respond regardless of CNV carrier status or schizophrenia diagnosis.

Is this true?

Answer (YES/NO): YES